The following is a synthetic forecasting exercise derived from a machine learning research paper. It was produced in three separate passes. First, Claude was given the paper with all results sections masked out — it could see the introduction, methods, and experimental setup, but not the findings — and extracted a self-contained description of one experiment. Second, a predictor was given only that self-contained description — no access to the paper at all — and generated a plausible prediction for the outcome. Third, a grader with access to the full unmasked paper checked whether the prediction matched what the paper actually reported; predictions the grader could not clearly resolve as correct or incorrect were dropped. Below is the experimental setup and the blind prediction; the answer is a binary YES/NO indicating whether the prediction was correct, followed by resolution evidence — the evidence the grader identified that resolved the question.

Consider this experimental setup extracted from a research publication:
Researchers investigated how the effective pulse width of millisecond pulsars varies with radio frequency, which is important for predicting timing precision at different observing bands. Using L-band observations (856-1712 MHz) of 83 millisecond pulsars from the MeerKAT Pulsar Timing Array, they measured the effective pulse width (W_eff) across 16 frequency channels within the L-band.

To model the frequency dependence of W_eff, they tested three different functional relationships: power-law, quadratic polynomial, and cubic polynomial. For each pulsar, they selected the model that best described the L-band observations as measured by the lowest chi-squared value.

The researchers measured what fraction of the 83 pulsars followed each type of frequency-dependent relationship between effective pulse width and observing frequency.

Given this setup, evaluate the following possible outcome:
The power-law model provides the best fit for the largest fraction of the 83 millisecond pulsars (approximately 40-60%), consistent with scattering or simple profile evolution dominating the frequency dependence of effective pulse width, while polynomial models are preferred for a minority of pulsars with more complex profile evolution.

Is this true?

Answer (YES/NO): NO